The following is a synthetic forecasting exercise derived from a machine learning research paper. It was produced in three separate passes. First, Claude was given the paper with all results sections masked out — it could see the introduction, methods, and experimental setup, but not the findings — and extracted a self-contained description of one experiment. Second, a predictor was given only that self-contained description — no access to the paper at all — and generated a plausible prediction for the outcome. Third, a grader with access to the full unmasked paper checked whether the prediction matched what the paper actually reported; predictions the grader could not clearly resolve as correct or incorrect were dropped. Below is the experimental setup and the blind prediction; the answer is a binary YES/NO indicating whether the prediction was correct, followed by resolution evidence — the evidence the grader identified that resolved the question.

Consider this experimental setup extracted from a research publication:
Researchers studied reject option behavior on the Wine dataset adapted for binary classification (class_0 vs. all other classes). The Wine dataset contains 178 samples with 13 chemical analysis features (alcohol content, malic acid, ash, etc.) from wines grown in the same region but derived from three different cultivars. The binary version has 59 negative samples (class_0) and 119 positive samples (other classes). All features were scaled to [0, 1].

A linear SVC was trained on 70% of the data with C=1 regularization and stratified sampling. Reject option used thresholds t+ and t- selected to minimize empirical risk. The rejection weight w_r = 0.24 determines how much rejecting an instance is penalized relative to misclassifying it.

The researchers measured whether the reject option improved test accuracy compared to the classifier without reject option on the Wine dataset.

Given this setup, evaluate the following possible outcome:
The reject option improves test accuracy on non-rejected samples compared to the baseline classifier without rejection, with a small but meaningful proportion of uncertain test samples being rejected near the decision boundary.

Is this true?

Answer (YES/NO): NO